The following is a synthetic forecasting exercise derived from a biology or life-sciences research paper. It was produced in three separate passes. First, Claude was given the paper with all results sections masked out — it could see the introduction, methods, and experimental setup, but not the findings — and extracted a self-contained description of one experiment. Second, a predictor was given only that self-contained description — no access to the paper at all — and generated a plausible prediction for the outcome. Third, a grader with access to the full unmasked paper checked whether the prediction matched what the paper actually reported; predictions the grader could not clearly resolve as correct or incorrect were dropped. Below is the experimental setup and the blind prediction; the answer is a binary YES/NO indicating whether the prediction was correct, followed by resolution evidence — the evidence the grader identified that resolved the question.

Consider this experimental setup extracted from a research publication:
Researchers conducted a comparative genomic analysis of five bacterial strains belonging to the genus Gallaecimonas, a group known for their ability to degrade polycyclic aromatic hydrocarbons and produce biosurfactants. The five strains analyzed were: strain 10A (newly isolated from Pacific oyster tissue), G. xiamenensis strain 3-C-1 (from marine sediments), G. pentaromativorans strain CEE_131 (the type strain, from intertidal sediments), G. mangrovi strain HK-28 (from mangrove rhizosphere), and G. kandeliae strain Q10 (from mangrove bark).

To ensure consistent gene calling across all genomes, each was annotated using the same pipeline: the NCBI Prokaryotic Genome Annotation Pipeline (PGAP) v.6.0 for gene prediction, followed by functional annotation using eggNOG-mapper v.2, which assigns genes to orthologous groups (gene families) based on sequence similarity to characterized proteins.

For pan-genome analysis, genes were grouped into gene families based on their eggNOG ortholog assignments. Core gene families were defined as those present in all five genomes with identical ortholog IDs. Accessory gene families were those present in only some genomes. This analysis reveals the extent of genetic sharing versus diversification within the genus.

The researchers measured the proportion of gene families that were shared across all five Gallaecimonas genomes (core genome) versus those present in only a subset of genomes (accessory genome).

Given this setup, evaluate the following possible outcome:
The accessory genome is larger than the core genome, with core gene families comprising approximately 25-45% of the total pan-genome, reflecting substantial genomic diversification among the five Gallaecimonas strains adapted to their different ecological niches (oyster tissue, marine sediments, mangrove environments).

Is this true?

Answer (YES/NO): YES